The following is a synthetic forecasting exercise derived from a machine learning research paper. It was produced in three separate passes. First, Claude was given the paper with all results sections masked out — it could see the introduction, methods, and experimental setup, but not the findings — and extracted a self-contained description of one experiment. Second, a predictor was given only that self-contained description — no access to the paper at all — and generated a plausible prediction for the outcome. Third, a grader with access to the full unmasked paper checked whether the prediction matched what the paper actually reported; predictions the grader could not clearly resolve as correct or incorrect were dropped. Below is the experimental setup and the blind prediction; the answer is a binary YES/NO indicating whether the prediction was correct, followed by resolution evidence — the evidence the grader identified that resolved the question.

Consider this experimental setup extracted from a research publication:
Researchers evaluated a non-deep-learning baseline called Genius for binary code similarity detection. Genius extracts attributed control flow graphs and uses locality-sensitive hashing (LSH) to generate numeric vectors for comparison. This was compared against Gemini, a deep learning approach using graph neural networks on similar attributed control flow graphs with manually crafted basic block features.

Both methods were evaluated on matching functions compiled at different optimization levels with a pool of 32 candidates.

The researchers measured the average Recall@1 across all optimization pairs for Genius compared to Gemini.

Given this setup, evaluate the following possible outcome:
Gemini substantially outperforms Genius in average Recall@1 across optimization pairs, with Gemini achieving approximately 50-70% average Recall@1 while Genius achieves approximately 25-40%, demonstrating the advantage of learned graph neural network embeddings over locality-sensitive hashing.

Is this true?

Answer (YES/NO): NO